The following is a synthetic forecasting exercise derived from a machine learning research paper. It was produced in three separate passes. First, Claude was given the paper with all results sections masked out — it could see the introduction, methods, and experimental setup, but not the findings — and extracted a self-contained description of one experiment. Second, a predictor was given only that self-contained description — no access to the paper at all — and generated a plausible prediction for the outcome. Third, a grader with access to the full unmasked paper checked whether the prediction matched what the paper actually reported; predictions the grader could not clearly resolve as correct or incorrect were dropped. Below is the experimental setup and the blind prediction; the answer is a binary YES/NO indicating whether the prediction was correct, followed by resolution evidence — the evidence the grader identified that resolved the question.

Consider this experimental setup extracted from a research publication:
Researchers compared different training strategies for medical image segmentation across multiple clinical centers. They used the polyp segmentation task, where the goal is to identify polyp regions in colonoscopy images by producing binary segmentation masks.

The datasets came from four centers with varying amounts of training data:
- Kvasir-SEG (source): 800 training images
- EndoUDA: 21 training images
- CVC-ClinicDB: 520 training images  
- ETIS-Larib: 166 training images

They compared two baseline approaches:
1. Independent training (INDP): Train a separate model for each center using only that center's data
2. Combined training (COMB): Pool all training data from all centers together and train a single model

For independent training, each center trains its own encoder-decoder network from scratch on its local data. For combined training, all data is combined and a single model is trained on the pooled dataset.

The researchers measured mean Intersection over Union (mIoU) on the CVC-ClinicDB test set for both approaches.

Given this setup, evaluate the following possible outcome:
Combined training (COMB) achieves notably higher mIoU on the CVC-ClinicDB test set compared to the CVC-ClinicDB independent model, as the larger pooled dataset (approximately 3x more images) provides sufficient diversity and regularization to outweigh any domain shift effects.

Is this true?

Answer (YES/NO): NO